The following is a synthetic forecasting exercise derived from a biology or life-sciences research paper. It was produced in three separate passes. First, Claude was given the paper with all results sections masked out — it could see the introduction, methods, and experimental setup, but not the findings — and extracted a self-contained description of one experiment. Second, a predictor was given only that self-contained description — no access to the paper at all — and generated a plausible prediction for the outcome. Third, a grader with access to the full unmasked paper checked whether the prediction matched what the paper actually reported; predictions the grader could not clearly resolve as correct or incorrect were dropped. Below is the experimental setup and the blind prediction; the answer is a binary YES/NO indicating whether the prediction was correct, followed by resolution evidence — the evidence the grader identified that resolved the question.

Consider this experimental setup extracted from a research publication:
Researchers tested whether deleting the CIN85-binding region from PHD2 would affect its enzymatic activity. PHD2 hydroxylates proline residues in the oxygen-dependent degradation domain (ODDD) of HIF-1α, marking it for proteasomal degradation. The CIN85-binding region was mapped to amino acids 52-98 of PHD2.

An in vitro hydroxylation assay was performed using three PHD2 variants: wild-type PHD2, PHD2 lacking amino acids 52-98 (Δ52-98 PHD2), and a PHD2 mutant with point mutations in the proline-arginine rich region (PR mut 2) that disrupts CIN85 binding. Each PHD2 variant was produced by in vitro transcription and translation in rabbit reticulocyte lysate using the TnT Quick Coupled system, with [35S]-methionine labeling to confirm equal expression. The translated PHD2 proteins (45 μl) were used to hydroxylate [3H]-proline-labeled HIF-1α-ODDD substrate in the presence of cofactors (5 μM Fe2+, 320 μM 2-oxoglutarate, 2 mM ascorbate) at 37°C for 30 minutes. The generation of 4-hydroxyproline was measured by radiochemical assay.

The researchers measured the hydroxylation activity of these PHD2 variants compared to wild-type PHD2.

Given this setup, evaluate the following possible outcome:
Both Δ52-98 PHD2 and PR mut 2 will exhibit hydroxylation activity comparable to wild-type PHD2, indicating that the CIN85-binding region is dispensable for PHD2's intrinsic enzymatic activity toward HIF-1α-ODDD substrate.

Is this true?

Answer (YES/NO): NO